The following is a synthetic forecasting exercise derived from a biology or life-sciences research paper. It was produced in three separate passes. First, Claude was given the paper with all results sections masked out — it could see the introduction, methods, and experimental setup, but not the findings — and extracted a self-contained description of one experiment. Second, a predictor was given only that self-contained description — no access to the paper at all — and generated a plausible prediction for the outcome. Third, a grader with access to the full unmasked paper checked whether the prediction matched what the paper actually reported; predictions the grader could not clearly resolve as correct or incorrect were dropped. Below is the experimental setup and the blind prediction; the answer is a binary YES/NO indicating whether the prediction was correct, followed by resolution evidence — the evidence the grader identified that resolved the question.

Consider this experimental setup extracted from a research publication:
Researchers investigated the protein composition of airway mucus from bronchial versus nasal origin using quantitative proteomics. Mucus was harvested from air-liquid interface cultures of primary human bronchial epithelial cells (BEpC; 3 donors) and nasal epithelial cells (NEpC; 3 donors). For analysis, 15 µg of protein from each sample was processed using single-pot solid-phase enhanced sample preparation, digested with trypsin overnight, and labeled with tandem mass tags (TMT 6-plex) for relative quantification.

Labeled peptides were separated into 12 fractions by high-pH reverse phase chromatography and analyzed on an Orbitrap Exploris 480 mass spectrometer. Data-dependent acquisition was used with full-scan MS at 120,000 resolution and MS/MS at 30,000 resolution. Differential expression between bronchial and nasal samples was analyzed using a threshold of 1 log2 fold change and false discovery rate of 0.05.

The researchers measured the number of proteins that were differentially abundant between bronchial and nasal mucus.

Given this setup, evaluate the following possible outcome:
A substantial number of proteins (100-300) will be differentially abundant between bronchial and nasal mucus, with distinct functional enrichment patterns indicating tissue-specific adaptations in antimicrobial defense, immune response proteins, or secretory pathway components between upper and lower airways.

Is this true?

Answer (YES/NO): NO